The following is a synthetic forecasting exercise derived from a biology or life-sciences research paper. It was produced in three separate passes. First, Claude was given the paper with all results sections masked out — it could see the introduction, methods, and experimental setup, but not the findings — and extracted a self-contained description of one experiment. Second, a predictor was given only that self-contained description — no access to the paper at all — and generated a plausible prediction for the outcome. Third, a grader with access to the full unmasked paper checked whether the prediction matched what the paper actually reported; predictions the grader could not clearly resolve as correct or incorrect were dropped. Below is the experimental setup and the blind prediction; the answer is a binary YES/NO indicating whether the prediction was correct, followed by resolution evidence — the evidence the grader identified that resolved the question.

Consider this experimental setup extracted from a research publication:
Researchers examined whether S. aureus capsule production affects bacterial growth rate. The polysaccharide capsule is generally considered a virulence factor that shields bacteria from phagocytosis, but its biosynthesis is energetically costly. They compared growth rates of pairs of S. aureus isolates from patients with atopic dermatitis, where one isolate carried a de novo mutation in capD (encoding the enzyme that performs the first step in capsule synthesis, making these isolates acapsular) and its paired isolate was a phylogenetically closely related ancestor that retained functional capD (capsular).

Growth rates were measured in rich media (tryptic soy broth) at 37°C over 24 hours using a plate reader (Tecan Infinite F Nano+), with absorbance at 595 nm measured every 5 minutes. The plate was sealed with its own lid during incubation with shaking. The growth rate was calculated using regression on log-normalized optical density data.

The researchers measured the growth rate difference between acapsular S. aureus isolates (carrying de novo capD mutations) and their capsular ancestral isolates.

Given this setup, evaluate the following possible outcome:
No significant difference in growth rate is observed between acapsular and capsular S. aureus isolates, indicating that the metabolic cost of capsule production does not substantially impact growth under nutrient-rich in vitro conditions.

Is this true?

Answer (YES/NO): NO